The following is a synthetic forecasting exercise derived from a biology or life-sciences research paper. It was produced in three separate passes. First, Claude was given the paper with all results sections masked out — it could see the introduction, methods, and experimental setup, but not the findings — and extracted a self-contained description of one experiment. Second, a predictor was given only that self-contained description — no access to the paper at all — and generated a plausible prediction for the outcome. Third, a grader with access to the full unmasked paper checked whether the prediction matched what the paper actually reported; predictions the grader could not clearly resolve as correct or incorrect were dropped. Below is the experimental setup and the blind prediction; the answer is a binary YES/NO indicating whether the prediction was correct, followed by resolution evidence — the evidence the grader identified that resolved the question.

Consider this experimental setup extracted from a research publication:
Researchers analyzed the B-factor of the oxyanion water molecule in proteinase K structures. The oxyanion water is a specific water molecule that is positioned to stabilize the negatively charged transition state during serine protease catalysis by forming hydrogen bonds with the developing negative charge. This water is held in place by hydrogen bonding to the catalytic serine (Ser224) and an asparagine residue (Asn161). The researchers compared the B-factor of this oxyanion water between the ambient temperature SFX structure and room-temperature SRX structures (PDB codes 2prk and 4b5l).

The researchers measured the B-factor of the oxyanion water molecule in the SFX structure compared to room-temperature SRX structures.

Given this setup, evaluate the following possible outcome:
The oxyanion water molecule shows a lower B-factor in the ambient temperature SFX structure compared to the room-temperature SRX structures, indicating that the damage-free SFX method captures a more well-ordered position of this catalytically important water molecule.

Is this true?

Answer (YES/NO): NO